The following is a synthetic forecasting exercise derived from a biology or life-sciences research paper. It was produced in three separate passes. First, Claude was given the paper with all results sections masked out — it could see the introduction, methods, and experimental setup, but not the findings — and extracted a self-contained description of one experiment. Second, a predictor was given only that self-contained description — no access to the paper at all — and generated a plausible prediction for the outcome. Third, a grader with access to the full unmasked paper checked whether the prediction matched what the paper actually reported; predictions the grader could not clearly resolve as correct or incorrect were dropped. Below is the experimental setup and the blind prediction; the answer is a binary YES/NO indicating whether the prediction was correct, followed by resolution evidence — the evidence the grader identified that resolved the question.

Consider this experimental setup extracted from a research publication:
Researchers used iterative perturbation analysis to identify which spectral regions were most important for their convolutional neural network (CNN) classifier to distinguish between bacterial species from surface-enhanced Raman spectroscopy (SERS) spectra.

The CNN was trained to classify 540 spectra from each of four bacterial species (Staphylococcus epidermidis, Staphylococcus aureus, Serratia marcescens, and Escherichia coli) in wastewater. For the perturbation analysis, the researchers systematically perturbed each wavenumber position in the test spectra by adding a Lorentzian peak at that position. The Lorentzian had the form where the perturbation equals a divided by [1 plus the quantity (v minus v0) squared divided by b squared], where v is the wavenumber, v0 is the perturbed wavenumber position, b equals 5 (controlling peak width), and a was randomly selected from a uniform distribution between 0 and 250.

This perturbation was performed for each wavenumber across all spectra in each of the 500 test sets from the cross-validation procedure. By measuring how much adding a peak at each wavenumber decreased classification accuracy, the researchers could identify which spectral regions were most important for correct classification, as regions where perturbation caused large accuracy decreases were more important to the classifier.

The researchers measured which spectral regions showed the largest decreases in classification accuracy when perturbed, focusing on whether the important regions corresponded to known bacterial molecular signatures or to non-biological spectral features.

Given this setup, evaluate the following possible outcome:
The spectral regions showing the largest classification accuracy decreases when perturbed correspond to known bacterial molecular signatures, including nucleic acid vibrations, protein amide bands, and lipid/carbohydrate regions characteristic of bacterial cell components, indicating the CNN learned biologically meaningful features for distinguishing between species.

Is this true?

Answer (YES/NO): YES